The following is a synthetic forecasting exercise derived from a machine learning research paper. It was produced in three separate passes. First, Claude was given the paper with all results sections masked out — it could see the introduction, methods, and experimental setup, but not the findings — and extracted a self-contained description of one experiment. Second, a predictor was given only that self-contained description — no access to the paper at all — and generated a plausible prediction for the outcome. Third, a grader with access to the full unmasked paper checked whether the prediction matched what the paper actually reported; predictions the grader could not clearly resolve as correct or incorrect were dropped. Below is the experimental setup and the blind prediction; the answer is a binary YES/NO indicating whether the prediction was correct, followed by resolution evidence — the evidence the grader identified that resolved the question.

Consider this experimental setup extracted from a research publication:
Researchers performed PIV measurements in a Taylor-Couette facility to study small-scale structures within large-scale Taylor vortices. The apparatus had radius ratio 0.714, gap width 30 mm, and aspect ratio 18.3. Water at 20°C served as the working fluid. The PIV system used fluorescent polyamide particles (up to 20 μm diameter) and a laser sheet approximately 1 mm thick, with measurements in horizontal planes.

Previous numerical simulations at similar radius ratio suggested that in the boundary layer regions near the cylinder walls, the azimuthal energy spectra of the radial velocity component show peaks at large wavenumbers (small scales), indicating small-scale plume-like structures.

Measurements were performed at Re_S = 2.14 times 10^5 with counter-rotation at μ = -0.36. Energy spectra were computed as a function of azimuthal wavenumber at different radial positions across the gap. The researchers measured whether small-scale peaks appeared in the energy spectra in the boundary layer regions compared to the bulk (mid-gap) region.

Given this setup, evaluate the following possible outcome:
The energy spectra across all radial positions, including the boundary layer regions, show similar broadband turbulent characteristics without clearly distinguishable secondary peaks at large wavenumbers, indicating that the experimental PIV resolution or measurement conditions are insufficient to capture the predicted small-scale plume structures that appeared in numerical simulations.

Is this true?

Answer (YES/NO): NO